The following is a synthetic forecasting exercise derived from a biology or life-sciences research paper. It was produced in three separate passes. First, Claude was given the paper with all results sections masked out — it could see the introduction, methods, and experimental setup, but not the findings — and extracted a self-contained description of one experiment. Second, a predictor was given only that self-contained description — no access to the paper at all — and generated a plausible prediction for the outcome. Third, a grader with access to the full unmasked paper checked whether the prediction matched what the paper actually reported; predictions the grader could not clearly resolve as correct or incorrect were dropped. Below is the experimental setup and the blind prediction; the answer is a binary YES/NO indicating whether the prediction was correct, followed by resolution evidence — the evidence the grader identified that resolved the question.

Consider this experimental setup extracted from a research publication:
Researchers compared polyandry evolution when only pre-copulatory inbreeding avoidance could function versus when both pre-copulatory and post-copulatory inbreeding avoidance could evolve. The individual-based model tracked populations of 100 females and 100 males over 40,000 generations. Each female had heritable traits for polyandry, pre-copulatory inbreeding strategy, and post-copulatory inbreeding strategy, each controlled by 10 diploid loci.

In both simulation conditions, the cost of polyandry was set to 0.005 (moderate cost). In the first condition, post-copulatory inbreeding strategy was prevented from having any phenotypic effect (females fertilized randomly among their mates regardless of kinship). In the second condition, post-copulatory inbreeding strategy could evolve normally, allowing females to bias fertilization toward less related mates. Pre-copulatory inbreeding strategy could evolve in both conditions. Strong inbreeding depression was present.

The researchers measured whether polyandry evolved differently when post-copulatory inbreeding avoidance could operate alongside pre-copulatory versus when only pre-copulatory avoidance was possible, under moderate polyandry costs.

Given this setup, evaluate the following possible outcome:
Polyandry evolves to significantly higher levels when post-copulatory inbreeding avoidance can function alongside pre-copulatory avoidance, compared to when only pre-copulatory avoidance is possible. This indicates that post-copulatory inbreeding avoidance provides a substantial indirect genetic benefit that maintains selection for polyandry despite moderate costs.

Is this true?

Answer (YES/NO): YES